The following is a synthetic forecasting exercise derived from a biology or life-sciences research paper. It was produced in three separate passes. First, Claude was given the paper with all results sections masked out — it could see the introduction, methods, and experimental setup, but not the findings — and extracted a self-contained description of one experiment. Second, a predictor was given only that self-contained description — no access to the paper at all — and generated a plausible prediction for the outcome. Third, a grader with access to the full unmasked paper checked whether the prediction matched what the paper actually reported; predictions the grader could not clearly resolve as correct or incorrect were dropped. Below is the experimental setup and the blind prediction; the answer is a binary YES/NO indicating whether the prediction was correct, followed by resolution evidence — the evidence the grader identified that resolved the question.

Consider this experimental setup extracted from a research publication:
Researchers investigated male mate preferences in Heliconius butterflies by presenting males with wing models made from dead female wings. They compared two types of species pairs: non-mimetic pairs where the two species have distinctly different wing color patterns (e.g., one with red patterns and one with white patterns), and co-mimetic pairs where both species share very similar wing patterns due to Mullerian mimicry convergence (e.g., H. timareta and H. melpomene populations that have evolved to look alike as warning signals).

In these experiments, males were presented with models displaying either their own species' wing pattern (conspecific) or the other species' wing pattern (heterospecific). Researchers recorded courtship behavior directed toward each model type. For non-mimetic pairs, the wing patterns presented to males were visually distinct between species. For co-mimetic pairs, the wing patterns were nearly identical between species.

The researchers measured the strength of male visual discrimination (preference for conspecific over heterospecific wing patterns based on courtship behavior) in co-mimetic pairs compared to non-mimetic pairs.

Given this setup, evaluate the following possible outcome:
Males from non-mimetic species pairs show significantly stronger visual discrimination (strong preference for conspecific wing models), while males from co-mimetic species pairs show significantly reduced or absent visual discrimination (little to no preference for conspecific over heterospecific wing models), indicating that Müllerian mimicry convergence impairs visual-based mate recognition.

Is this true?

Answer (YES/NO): YES